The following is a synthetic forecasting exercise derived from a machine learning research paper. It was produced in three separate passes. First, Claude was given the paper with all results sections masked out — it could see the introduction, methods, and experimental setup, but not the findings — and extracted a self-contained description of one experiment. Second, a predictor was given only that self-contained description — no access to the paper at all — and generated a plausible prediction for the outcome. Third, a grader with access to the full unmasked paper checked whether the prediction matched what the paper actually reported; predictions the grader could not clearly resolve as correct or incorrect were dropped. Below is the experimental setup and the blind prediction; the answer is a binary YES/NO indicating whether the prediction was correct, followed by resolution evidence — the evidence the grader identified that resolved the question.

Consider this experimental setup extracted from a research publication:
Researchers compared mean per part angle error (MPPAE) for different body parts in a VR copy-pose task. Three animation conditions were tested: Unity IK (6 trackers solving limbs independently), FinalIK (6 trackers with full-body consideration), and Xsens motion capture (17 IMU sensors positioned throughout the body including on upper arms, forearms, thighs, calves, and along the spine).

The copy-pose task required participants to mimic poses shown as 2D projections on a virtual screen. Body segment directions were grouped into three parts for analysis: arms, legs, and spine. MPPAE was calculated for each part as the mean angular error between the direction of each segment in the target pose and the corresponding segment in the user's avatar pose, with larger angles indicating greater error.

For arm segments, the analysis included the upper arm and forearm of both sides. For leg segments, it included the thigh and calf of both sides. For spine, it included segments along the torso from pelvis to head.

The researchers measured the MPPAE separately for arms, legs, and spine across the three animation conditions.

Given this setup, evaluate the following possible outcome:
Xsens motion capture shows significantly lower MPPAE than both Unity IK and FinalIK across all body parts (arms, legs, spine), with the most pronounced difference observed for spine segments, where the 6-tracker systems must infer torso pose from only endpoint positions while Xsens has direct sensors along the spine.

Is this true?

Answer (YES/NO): NO